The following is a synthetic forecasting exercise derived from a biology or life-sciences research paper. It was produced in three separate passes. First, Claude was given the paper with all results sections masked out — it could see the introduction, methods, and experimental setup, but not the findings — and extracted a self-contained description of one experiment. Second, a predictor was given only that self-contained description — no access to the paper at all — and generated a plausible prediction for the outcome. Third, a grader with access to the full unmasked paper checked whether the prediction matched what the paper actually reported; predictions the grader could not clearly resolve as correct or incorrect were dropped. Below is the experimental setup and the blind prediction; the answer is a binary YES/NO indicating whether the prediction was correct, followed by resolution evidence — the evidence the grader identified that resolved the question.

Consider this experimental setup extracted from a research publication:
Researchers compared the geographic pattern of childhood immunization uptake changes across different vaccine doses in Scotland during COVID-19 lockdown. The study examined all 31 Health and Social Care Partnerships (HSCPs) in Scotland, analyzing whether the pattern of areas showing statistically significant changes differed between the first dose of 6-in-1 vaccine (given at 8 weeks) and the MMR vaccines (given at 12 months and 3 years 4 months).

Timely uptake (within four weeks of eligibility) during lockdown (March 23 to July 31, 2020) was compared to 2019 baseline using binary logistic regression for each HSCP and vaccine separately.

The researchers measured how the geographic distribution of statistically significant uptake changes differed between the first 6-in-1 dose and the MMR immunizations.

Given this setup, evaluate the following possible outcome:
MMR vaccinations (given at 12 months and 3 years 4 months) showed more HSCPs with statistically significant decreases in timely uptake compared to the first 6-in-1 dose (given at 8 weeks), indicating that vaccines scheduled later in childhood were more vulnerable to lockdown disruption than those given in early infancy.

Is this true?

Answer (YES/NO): NO